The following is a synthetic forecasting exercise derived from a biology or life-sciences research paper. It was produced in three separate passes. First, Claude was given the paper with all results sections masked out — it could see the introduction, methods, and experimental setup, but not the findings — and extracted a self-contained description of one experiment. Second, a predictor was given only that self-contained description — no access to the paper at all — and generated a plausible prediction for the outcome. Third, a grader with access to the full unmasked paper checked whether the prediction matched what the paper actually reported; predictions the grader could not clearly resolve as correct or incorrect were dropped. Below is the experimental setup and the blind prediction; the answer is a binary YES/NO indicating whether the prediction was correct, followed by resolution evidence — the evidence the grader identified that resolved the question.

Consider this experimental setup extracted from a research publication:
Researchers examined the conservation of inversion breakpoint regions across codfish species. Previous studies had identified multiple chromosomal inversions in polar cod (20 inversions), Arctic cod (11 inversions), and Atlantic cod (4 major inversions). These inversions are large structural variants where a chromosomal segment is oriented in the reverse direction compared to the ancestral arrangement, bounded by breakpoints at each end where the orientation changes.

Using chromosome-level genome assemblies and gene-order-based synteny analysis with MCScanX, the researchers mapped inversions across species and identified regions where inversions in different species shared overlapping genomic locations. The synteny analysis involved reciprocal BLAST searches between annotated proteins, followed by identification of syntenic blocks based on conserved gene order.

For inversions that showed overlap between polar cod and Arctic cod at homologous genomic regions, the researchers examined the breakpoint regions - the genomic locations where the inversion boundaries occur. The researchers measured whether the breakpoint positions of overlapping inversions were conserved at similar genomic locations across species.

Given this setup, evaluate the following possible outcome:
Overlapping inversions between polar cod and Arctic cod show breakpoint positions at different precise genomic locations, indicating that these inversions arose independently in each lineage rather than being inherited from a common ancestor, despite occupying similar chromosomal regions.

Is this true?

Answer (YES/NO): NO